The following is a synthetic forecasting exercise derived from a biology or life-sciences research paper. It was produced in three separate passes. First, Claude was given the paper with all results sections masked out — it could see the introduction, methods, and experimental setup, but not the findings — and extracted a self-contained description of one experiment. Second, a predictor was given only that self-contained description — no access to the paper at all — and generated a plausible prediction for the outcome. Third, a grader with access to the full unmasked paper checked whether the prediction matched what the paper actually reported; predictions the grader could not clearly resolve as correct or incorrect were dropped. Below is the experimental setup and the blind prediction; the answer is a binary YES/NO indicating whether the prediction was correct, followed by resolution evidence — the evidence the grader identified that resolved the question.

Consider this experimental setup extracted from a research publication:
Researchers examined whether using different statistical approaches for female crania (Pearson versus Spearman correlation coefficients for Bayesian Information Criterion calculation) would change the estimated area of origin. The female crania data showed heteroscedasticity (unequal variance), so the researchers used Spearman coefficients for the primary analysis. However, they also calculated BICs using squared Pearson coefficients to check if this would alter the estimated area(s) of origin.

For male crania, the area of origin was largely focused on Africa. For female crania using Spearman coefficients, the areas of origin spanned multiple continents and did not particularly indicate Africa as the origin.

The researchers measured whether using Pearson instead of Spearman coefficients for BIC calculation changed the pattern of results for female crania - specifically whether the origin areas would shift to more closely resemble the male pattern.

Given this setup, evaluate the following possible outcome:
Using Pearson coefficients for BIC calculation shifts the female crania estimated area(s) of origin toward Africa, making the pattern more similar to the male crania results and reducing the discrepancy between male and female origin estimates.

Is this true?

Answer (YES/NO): NO